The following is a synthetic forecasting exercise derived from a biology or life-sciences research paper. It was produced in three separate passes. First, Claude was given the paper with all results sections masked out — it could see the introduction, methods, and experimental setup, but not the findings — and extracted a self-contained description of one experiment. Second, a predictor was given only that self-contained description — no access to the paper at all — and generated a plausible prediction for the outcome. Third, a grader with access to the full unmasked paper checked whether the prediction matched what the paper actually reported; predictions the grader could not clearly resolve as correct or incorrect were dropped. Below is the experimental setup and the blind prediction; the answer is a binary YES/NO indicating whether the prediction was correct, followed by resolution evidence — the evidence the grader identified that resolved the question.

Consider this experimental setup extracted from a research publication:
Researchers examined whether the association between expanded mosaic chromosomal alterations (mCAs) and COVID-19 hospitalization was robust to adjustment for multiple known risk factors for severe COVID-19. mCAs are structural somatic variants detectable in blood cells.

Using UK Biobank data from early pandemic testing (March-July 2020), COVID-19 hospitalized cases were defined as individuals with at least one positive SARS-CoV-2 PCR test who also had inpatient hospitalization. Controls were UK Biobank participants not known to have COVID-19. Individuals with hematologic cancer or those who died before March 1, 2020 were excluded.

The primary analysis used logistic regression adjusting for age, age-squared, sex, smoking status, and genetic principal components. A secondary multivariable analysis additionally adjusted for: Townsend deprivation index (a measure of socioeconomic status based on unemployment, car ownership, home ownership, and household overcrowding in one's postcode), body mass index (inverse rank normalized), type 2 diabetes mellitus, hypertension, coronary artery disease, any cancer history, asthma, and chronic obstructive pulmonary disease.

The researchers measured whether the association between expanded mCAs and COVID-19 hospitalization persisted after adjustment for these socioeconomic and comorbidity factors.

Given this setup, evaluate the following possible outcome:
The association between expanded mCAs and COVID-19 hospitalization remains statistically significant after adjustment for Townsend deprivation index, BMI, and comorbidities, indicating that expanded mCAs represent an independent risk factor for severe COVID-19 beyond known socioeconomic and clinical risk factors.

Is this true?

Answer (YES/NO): YES